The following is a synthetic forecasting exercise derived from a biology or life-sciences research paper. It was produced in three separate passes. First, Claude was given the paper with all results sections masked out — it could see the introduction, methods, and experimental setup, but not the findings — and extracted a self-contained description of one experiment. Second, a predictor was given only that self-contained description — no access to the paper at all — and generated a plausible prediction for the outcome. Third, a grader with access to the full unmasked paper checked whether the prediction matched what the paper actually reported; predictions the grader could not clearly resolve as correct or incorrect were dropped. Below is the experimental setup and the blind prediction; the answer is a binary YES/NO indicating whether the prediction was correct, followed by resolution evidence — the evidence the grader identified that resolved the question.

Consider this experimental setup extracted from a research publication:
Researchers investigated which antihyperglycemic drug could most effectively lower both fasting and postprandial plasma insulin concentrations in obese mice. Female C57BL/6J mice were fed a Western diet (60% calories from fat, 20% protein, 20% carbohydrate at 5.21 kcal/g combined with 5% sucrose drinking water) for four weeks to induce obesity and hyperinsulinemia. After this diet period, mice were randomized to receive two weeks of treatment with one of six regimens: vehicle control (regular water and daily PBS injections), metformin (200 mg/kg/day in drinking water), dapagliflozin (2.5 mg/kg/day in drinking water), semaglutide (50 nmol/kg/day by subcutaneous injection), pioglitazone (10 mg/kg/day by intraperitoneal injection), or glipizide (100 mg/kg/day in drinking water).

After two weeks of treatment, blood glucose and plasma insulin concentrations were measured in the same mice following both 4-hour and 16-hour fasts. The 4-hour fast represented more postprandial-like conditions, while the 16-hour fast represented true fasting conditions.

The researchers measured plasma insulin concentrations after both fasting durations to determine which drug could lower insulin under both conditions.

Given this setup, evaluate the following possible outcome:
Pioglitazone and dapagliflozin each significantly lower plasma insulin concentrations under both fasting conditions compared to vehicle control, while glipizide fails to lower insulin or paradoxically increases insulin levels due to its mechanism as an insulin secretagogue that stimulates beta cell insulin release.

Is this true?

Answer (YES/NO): NO